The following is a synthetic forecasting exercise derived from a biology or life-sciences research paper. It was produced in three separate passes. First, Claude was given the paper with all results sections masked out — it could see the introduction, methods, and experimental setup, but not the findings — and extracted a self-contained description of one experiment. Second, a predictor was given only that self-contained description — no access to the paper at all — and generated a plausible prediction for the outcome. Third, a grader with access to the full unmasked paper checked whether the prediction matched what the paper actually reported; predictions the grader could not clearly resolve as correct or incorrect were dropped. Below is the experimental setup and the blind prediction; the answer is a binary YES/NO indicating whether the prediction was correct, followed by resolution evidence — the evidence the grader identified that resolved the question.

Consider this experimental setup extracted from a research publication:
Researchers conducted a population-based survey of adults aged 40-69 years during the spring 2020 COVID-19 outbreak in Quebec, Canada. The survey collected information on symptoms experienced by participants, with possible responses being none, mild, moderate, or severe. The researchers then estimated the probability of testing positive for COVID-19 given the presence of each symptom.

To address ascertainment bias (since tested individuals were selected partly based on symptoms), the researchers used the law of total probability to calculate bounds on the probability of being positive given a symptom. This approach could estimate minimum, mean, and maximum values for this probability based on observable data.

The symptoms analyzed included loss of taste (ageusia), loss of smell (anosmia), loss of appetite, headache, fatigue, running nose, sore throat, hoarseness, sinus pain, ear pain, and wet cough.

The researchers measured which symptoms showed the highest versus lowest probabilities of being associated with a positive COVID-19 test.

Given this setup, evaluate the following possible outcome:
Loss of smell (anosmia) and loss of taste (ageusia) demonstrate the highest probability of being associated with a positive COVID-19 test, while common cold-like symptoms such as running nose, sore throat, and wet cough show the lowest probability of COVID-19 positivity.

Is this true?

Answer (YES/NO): YES